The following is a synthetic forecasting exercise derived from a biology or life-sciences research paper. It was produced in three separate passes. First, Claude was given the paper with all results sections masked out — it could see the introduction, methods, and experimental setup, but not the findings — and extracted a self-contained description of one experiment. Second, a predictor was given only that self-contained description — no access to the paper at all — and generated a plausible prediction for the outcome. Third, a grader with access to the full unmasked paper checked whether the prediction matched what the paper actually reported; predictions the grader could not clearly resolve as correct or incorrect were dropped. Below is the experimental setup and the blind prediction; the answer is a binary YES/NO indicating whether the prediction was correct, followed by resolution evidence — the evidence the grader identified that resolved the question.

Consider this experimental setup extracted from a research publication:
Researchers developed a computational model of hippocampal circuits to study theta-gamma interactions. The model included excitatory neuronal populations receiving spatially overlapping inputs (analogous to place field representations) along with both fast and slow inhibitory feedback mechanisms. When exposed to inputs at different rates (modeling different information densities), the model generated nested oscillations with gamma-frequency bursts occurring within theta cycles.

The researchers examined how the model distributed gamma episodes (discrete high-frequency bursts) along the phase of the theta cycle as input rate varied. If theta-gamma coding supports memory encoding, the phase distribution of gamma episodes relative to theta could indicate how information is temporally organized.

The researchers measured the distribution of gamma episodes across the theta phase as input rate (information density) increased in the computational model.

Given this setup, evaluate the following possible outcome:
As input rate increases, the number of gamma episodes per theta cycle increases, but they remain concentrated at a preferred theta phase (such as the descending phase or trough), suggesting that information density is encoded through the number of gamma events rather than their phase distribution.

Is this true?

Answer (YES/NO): NO